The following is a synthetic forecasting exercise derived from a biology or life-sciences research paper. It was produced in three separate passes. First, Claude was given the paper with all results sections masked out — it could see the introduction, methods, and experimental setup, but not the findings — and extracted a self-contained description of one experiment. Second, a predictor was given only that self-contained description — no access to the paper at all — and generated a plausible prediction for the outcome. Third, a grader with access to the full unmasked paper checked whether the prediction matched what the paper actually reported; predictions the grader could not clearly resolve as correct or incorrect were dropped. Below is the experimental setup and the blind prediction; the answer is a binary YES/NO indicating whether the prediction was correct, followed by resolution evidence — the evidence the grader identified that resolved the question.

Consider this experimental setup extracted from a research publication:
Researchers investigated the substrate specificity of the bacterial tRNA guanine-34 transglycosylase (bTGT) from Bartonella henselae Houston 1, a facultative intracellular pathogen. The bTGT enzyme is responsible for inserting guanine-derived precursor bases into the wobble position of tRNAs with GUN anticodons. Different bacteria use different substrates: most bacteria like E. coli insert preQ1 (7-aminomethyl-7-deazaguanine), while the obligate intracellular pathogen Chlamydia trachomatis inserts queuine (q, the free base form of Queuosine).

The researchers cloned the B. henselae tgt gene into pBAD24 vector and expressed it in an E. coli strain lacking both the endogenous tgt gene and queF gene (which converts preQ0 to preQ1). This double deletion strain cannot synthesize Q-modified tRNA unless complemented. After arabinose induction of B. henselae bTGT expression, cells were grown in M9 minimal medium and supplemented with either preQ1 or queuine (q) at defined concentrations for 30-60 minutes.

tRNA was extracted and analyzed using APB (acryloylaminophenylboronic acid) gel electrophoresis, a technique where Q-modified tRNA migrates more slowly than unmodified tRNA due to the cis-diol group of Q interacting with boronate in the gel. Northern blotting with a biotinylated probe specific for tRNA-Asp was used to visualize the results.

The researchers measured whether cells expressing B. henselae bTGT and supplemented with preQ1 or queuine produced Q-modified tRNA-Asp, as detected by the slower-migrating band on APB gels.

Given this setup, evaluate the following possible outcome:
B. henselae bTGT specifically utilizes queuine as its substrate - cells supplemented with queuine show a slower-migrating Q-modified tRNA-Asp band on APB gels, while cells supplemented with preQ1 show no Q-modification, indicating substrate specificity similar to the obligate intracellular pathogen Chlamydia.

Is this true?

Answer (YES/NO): NO